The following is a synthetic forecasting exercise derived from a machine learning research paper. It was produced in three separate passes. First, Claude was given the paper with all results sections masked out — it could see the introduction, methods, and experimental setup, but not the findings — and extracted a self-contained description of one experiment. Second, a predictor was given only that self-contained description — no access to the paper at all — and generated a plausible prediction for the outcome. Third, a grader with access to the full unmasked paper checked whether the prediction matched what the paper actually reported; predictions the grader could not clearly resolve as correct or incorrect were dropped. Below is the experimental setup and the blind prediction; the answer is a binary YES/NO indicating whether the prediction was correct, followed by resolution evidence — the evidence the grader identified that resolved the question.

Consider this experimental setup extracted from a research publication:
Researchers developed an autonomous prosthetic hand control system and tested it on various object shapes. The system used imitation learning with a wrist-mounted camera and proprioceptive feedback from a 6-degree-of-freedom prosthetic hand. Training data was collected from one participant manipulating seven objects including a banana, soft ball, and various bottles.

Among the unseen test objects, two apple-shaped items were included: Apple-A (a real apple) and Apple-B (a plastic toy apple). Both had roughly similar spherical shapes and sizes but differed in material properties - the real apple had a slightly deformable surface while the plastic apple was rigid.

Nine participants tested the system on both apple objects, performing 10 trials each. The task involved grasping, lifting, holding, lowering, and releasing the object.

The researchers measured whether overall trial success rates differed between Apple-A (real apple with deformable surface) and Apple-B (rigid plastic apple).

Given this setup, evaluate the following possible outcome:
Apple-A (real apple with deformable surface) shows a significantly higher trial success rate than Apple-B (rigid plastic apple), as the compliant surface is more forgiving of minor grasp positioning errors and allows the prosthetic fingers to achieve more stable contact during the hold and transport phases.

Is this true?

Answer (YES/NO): NO